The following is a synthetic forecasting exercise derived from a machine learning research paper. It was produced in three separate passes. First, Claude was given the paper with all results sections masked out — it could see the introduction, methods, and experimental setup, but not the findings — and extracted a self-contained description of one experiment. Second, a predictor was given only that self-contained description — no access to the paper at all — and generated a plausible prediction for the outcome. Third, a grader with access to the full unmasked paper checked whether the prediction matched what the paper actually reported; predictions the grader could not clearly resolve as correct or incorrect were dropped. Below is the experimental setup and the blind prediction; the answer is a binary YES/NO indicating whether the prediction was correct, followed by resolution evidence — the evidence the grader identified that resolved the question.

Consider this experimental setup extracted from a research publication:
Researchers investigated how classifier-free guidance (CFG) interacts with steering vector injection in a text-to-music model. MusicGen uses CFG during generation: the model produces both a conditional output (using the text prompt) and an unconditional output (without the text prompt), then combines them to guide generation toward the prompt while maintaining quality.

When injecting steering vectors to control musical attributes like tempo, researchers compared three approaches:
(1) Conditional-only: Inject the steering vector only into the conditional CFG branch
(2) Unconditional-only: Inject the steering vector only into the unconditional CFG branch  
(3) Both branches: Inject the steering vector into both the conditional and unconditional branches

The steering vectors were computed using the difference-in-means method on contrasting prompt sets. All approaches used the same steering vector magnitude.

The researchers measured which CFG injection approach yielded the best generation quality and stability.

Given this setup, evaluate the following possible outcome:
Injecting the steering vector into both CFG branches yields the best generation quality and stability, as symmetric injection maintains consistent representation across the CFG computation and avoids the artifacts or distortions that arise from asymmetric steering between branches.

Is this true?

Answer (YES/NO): YES